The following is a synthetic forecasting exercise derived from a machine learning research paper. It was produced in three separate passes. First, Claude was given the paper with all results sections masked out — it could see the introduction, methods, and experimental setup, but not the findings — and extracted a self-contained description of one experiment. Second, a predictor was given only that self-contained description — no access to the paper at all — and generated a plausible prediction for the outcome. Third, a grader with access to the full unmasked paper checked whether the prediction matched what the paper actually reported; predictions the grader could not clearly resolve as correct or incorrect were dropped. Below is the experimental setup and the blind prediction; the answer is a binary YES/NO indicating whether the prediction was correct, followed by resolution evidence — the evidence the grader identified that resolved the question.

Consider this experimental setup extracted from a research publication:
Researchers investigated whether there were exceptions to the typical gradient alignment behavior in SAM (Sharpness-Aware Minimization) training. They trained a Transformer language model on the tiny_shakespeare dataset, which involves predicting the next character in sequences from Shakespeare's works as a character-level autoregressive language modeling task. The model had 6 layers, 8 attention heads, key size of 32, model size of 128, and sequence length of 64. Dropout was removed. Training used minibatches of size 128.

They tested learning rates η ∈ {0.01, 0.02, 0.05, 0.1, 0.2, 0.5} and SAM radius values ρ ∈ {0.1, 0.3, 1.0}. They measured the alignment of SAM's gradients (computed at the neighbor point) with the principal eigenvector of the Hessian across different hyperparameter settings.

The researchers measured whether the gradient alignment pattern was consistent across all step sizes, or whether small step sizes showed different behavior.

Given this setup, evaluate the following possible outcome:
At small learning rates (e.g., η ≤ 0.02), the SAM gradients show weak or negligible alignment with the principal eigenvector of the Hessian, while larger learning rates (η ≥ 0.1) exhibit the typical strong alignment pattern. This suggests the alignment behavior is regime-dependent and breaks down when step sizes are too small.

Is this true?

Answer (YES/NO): NO